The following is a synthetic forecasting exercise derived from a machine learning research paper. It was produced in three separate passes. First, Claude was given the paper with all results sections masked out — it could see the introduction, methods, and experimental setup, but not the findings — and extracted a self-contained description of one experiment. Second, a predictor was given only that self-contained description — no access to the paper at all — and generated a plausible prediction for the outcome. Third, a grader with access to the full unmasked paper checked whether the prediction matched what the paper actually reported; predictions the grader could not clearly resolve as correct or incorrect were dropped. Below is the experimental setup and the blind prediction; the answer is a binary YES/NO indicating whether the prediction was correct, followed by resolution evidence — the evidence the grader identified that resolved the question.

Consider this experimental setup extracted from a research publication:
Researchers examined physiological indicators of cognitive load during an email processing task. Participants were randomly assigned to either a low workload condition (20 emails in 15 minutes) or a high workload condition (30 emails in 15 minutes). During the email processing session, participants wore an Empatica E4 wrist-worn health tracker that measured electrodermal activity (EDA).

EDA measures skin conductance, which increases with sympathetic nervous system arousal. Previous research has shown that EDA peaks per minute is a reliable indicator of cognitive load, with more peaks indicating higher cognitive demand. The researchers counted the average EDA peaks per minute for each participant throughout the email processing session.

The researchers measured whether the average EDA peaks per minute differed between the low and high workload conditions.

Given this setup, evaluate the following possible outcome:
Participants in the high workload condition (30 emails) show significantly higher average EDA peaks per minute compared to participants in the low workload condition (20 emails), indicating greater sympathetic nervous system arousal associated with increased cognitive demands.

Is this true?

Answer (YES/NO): NO